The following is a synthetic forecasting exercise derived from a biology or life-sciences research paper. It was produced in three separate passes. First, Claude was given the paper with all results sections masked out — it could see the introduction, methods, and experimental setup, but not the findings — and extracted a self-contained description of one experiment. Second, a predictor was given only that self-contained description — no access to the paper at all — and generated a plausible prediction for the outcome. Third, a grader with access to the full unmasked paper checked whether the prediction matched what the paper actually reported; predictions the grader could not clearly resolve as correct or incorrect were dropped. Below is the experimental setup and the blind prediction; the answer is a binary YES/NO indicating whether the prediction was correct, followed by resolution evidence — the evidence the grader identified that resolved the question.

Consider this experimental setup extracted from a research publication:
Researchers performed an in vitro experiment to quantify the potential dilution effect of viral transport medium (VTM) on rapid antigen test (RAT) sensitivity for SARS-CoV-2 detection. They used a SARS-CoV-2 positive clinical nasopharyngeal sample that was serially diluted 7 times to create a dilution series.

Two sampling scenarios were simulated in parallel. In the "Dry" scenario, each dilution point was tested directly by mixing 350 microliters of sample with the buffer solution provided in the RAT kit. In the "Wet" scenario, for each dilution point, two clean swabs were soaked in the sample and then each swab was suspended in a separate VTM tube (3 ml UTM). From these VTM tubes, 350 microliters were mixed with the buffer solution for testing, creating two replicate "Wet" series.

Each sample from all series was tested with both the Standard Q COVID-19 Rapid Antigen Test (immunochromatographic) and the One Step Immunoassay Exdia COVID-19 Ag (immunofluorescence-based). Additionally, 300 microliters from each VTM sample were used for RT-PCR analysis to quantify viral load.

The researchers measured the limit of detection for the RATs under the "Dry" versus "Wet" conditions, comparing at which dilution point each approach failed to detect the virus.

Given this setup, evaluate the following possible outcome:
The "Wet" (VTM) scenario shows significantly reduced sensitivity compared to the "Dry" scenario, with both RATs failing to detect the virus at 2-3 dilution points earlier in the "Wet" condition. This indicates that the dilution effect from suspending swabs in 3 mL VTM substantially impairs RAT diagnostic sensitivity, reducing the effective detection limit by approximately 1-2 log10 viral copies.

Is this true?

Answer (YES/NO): YES